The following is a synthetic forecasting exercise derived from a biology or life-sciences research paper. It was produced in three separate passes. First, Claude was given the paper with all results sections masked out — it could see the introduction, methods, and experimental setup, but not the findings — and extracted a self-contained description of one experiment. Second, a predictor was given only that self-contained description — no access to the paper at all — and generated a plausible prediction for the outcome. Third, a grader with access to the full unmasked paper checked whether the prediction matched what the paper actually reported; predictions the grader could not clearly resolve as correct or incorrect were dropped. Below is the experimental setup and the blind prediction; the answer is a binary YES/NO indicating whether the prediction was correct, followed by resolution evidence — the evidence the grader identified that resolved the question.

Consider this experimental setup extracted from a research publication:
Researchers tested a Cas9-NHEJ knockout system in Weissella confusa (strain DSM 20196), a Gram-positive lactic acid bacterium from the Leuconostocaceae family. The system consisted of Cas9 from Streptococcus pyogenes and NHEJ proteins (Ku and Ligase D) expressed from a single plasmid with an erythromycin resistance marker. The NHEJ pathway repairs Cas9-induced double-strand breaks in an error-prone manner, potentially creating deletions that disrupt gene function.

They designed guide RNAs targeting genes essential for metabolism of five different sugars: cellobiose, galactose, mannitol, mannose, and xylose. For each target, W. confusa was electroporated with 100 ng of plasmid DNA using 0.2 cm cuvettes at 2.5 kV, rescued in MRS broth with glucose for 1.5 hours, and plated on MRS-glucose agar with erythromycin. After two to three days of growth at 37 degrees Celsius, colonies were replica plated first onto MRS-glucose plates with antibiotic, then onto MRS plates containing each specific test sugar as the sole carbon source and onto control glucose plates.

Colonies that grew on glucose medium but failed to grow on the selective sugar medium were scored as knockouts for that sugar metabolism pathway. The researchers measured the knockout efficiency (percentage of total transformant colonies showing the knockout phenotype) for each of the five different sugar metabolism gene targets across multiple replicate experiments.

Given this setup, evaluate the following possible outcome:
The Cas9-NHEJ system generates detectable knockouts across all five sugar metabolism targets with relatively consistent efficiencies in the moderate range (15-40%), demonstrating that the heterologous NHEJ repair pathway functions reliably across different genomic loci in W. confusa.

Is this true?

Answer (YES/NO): NO